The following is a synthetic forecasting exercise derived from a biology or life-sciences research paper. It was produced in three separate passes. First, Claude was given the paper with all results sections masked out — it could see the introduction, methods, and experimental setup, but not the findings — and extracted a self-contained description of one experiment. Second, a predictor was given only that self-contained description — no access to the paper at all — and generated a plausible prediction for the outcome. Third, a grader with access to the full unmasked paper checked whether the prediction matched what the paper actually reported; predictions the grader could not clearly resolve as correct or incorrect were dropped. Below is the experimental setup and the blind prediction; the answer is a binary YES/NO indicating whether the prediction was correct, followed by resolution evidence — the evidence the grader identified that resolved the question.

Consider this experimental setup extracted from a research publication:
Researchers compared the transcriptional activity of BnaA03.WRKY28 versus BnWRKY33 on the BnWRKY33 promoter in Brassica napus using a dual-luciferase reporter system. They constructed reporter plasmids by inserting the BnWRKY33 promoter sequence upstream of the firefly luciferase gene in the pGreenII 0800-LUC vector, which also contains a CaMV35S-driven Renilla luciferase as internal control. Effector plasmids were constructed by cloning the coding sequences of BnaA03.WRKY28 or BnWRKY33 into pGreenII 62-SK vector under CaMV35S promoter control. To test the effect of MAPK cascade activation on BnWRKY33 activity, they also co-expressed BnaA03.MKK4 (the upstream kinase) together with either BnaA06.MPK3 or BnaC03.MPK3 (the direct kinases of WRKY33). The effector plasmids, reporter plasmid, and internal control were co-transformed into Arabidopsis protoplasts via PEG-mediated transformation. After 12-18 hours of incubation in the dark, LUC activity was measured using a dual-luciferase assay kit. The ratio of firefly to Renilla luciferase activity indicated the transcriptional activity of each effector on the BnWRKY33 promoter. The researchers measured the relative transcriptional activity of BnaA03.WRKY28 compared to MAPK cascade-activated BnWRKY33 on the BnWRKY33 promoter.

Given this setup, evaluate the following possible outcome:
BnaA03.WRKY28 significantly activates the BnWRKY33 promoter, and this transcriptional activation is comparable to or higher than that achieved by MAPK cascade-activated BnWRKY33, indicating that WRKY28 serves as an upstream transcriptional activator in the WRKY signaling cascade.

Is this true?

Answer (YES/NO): NO